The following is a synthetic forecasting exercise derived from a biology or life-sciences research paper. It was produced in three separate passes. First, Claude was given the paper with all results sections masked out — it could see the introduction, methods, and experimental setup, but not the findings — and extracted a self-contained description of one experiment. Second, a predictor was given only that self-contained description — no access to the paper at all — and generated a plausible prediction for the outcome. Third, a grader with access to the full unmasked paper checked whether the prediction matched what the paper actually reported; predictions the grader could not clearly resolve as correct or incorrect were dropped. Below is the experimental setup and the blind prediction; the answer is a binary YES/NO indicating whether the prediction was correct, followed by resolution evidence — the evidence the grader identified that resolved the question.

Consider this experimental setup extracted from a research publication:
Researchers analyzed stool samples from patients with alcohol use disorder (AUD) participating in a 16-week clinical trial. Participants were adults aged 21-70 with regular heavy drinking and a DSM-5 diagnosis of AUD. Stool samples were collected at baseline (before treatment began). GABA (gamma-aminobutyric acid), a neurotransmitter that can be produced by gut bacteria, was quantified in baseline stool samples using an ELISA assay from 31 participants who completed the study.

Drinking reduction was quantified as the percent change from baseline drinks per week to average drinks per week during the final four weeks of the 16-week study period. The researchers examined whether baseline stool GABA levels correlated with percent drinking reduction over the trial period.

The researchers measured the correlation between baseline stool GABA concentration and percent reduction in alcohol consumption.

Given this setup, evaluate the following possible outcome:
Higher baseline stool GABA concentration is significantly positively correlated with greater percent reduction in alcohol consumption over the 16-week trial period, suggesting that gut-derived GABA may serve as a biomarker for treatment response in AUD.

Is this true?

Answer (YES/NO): YES